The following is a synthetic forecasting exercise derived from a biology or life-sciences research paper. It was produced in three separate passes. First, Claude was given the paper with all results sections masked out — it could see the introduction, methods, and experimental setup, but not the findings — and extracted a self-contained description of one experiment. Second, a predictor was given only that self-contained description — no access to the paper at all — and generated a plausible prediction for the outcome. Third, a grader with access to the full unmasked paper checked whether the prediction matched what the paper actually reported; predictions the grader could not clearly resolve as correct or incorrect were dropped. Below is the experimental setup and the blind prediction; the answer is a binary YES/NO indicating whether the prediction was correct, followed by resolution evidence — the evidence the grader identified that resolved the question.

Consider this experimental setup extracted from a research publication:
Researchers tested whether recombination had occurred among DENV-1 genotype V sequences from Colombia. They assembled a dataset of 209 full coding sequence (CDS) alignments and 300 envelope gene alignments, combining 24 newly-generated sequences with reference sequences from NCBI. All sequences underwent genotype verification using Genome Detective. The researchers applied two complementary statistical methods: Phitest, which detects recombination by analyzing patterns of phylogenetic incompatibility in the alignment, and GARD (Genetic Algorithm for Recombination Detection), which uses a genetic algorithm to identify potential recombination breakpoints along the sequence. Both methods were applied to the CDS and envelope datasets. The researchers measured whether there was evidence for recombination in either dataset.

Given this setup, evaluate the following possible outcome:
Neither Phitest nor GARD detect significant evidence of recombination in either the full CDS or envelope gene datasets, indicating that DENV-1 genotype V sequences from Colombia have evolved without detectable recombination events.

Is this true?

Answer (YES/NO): YES